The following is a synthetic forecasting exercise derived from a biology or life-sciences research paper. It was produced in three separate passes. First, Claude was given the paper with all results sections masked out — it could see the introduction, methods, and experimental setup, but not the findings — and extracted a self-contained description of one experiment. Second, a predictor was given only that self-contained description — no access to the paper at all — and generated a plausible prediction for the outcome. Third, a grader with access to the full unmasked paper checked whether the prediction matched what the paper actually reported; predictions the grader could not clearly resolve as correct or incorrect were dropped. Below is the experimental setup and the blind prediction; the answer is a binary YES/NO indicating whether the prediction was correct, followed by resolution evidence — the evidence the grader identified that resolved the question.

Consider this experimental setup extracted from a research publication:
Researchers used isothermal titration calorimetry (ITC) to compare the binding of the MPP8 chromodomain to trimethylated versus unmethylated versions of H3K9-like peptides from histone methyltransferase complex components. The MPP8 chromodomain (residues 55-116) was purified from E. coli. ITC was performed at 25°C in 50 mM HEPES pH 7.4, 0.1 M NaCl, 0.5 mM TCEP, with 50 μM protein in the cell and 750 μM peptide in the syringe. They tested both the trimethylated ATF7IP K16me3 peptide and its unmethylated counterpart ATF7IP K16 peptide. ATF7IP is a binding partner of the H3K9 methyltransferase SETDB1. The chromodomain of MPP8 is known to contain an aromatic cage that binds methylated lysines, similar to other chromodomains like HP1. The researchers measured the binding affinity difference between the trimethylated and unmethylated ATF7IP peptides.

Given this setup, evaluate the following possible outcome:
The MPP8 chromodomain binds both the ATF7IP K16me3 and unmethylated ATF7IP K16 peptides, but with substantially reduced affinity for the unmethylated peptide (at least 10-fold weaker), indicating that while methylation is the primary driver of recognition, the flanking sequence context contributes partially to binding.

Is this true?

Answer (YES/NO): NO